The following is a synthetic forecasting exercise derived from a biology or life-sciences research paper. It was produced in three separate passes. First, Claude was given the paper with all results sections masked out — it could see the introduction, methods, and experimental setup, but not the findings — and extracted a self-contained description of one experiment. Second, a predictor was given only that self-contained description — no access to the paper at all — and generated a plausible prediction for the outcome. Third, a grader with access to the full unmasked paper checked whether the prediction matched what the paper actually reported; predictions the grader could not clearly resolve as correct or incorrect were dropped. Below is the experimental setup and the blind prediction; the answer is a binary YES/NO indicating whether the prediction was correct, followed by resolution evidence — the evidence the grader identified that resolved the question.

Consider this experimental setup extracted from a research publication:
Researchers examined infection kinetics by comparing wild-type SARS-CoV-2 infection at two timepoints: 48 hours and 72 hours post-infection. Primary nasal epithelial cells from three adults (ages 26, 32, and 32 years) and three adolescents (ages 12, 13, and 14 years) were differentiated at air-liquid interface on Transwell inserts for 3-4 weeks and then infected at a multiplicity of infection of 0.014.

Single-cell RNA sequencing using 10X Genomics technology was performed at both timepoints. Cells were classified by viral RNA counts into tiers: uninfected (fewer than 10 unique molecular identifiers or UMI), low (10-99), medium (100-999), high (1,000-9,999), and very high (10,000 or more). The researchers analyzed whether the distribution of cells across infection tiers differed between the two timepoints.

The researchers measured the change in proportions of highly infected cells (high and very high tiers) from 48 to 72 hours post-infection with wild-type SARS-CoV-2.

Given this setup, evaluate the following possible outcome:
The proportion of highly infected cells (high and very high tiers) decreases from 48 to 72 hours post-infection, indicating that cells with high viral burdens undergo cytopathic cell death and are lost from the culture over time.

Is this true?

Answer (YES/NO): NO